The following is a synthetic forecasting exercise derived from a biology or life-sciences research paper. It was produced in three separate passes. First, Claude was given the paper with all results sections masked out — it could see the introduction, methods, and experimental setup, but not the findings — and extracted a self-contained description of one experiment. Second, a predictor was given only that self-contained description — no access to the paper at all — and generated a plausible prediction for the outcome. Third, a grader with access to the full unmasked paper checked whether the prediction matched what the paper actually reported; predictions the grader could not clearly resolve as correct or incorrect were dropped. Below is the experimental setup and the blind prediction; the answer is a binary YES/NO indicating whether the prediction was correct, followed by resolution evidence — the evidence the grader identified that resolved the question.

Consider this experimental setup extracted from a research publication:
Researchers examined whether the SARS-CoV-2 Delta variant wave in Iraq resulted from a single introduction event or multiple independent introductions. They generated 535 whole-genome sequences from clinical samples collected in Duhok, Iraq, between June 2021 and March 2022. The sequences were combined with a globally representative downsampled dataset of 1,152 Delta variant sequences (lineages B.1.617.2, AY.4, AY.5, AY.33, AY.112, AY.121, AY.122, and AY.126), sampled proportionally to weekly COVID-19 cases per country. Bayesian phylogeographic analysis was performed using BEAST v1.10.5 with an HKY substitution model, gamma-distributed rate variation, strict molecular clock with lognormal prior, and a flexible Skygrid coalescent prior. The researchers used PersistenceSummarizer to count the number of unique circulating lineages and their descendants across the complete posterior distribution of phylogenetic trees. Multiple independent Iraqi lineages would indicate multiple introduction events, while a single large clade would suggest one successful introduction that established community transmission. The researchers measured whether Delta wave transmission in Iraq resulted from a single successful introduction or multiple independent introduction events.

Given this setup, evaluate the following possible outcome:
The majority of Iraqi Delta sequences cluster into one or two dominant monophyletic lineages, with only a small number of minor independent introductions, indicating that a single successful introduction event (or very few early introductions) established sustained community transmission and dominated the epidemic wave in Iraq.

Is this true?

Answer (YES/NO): NO